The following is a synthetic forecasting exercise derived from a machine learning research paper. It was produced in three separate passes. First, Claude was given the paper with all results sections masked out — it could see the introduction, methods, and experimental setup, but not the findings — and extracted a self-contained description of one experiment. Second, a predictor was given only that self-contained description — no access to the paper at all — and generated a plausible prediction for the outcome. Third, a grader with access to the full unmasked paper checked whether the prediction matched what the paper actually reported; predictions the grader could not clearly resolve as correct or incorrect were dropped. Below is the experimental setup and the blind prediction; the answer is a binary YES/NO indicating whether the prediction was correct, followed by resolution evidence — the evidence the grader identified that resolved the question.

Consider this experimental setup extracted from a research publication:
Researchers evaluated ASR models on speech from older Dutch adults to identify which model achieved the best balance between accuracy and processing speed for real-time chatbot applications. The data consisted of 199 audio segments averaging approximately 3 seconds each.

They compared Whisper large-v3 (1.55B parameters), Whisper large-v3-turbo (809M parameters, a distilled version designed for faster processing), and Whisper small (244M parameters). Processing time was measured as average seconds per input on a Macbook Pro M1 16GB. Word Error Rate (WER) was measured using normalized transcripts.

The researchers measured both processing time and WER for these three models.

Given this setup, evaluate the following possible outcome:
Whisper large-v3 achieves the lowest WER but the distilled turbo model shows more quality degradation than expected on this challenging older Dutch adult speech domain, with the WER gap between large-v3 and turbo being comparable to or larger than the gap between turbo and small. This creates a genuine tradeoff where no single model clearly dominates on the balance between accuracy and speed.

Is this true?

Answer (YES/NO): NO